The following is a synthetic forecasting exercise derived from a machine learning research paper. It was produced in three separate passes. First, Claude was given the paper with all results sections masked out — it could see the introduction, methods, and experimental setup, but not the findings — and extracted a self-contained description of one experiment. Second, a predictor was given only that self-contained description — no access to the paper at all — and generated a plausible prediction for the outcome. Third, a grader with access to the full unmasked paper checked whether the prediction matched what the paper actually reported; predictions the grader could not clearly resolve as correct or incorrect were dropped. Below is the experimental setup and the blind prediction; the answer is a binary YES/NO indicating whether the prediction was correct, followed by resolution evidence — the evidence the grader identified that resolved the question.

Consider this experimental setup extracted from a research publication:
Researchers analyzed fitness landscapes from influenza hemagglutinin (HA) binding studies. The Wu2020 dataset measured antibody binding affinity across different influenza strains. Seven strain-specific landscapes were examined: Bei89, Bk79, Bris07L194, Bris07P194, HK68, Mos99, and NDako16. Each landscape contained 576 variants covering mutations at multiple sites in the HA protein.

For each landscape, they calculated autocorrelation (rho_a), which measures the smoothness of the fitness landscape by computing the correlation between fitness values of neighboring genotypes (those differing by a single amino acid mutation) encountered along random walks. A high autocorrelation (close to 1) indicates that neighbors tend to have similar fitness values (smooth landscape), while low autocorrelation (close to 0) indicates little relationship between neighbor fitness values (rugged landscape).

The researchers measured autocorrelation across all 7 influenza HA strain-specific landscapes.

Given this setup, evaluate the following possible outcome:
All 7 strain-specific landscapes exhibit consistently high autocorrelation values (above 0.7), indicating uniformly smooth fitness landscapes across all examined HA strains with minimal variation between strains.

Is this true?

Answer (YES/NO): NO